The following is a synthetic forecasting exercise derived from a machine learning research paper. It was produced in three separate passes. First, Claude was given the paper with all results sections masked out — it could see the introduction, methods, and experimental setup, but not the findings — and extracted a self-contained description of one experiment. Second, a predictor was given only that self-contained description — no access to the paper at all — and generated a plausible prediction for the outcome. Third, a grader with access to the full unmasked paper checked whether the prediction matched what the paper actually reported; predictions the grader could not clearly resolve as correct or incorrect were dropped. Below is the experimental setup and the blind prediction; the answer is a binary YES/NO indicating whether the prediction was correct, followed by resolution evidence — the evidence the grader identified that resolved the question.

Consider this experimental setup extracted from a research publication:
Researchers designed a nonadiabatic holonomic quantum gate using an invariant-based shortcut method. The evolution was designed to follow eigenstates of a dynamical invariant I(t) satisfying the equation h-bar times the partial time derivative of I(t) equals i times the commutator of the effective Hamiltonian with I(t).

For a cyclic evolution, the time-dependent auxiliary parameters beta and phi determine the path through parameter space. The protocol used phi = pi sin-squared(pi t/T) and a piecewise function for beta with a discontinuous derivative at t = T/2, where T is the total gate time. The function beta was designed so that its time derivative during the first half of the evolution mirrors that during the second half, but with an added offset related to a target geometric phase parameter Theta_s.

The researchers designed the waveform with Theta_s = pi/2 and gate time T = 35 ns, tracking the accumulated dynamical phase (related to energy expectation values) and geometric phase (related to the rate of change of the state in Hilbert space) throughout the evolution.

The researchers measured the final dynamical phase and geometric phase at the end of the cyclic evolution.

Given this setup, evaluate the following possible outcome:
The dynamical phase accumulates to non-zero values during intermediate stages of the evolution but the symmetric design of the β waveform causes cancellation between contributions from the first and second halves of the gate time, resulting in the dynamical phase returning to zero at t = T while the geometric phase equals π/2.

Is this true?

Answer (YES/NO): NO